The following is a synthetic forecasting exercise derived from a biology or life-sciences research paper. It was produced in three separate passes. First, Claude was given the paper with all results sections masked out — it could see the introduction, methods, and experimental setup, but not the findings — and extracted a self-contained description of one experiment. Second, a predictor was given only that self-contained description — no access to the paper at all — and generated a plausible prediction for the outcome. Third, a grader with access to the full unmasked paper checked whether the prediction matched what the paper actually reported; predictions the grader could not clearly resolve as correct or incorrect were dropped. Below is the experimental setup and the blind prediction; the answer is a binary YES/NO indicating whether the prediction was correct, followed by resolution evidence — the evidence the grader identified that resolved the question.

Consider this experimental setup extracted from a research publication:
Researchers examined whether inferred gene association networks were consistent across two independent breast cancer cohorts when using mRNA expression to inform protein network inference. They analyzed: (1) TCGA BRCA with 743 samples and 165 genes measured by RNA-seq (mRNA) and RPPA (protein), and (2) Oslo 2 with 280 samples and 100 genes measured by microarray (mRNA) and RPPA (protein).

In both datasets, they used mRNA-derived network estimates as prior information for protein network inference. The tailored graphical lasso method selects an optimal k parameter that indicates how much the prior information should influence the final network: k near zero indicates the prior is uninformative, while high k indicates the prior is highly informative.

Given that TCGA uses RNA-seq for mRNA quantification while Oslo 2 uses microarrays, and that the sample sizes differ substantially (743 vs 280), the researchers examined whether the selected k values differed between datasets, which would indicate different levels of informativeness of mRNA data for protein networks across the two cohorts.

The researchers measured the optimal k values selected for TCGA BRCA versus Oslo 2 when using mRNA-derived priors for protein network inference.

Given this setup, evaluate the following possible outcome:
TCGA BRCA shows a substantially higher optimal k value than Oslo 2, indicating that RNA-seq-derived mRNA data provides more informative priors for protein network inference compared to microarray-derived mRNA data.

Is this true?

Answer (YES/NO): NO